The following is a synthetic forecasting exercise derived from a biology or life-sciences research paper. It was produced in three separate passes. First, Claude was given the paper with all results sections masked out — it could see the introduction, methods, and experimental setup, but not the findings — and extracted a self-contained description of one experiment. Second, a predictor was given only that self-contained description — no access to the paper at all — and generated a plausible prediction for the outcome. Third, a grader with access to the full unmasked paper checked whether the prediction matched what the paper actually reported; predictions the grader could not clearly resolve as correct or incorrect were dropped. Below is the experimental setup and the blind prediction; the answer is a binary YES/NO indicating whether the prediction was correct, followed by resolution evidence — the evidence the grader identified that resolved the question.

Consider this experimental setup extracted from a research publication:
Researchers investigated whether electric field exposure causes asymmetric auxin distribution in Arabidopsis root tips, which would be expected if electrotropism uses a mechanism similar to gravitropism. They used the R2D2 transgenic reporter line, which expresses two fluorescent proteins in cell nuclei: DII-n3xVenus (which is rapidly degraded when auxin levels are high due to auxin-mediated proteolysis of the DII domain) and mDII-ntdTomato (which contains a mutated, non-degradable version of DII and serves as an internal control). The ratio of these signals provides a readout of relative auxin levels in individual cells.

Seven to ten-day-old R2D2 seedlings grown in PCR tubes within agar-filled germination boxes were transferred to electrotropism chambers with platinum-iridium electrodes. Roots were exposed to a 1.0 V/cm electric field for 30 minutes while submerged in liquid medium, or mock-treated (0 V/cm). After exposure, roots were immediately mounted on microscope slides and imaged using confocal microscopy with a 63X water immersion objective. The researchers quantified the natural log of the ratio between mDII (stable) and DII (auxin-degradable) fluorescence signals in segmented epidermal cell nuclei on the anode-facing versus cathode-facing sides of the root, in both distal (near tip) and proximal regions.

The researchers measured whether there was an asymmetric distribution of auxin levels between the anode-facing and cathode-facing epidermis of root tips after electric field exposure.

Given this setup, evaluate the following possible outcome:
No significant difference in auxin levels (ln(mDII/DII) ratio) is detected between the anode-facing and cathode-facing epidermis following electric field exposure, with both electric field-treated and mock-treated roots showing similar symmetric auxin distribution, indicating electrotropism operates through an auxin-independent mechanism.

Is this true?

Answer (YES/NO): YES